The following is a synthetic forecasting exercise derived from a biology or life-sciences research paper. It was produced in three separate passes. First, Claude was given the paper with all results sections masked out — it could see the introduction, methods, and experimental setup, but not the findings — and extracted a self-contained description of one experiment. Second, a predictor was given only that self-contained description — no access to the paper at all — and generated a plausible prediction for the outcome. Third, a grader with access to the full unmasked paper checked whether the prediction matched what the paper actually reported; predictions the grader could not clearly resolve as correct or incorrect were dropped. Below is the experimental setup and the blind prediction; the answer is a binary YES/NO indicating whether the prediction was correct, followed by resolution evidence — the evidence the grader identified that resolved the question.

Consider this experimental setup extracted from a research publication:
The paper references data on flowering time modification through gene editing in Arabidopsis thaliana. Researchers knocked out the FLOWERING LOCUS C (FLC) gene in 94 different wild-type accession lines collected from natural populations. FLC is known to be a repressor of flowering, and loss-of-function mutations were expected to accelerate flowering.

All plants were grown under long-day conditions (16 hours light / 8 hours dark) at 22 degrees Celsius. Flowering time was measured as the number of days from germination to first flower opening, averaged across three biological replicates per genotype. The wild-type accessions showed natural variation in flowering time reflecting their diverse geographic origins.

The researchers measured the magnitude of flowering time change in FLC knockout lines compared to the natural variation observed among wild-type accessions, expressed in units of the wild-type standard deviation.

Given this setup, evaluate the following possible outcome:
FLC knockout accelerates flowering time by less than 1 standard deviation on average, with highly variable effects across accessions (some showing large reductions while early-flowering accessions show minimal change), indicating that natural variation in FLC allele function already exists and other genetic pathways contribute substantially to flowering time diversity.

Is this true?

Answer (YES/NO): NO